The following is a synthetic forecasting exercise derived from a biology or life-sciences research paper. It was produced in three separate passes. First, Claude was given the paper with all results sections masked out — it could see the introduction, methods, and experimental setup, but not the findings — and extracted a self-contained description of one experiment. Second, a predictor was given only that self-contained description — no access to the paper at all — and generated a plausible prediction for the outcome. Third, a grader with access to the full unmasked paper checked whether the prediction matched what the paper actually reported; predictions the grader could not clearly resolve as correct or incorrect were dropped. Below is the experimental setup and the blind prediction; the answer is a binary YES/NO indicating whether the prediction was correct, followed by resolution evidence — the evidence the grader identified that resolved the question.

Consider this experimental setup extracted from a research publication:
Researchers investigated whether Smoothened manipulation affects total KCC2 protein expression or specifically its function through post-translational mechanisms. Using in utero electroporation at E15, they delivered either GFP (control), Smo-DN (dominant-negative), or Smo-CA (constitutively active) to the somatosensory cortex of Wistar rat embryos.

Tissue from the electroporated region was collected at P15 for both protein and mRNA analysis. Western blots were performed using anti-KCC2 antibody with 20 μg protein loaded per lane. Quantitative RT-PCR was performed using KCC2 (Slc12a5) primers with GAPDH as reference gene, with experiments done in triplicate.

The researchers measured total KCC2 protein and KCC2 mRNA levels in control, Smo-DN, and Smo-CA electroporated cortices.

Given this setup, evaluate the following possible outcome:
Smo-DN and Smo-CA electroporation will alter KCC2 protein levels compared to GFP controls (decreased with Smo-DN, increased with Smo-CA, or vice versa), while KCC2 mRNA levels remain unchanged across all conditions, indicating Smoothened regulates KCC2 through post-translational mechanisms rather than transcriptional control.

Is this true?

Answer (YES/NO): NO